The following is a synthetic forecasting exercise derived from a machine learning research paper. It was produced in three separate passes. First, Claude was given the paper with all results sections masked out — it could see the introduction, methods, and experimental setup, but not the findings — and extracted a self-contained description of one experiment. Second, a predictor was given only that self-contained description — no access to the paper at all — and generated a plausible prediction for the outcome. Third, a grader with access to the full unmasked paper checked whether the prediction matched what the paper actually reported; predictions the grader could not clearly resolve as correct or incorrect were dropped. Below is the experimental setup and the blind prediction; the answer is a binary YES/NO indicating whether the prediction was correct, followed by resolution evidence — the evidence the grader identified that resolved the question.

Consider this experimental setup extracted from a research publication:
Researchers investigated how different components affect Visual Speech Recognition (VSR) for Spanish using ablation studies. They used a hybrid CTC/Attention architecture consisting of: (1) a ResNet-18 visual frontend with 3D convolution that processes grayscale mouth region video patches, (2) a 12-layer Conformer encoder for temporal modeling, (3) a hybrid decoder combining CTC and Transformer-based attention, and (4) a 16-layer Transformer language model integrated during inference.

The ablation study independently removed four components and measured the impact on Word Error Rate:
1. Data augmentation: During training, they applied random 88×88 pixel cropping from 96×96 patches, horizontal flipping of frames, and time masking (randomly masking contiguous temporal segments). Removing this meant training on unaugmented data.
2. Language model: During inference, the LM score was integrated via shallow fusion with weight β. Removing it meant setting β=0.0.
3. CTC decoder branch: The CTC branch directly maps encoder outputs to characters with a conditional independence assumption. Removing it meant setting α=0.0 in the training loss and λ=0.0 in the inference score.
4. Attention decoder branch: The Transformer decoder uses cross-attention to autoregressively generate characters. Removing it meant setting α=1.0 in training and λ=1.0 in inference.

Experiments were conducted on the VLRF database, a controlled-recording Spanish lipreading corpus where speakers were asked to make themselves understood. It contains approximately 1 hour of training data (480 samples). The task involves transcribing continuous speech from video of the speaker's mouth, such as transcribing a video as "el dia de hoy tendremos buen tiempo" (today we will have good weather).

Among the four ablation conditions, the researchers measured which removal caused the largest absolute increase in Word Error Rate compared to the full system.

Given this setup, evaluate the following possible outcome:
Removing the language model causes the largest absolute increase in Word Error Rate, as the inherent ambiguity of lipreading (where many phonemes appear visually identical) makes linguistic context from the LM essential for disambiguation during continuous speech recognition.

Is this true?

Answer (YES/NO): NO